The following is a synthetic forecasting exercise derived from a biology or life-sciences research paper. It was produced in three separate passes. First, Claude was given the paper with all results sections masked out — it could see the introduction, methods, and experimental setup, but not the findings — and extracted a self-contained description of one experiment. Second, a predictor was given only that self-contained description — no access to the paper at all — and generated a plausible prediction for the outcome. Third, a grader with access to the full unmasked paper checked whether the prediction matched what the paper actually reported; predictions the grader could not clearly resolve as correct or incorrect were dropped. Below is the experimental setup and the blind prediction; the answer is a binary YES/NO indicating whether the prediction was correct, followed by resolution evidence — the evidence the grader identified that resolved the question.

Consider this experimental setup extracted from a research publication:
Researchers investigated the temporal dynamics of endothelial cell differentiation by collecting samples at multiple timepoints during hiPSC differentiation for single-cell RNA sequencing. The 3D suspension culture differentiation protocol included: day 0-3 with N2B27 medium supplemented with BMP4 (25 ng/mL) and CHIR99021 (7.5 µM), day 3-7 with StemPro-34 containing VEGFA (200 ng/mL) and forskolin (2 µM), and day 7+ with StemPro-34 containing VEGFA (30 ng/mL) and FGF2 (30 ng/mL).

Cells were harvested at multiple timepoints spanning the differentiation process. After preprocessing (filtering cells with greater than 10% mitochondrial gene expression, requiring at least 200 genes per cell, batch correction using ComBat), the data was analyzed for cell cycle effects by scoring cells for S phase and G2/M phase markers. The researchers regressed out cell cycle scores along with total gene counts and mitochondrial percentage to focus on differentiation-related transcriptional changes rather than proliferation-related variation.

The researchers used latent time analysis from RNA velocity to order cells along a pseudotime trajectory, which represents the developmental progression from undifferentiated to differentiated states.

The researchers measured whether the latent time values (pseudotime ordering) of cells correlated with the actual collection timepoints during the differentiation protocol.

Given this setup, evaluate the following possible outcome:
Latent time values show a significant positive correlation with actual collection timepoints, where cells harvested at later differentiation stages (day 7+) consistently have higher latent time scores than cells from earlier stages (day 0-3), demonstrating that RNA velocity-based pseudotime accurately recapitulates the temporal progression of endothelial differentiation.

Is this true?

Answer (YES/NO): YES